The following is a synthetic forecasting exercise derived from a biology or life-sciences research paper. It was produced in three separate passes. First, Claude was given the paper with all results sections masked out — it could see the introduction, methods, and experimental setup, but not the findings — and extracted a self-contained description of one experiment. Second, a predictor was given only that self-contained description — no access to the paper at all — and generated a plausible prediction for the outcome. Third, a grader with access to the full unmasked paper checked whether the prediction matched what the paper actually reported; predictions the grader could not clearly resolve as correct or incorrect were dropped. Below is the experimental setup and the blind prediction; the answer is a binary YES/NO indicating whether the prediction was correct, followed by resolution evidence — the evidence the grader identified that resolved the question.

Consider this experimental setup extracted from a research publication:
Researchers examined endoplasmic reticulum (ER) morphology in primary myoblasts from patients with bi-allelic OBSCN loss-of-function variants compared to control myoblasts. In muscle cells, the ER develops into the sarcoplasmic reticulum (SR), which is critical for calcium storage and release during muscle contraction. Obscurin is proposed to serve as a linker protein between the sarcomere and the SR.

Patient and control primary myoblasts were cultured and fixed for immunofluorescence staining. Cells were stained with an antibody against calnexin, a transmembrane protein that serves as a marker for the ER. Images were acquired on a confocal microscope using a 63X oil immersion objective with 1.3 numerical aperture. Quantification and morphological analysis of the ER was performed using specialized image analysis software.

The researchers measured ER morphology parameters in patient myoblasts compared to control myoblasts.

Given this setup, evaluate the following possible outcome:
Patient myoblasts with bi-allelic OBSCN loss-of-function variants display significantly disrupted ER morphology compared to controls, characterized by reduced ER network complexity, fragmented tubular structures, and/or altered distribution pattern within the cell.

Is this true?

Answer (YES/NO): NO